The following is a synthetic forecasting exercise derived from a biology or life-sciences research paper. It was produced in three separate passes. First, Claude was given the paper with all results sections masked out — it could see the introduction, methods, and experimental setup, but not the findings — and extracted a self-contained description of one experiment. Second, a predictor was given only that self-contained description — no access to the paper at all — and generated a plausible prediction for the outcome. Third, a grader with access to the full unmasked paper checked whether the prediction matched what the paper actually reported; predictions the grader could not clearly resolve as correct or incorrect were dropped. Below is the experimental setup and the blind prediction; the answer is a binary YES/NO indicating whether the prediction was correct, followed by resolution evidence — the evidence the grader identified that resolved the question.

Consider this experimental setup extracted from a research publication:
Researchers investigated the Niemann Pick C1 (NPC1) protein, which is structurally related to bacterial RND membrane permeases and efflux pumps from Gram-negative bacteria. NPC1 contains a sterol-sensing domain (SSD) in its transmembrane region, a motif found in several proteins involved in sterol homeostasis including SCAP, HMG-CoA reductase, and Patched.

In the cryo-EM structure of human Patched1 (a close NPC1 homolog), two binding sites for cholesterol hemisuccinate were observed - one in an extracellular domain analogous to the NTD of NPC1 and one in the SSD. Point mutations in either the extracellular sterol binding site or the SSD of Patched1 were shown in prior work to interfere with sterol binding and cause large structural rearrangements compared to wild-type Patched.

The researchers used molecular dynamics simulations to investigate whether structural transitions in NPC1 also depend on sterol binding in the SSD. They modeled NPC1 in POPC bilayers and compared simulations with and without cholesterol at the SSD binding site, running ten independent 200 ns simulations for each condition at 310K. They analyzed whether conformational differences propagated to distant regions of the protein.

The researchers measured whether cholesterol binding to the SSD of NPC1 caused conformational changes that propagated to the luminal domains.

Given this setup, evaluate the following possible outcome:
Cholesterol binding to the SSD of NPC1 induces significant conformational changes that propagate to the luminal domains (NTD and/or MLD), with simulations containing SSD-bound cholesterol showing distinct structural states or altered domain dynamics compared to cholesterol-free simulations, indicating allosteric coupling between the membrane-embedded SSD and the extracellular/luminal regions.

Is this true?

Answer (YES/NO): YES